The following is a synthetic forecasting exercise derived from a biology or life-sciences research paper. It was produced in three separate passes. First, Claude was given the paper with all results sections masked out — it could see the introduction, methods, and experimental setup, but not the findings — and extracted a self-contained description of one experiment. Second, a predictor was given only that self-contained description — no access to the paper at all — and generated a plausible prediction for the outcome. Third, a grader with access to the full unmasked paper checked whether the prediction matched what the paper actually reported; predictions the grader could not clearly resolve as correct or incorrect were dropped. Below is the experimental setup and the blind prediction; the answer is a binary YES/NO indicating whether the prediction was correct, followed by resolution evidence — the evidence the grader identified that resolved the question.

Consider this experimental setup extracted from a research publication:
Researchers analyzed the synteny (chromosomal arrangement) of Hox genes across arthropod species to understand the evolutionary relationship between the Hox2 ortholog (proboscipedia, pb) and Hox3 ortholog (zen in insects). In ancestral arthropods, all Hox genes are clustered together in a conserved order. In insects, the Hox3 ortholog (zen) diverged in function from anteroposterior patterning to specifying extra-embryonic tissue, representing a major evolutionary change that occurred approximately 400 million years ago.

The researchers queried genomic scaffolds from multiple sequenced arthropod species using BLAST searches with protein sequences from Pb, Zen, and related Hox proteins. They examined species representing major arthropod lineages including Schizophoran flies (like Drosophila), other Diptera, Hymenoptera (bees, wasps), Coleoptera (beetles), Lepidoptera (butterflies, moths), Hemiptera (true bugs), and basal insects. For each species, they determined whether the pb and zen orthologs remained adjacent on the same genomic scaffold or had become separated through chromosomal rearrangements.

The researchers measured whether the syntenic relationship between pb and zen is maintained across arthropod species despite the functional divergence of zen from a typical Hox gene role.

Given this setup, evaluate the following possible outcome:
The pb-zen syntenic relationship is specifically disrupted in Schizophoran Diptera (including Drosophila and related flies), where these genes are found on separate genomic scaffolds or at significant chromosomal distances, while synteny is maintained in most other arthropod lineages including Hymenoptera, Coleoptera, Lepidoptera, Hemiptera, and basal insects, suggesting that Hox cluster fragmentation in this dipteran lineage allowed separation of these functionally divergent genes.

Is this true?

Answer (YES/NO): NO